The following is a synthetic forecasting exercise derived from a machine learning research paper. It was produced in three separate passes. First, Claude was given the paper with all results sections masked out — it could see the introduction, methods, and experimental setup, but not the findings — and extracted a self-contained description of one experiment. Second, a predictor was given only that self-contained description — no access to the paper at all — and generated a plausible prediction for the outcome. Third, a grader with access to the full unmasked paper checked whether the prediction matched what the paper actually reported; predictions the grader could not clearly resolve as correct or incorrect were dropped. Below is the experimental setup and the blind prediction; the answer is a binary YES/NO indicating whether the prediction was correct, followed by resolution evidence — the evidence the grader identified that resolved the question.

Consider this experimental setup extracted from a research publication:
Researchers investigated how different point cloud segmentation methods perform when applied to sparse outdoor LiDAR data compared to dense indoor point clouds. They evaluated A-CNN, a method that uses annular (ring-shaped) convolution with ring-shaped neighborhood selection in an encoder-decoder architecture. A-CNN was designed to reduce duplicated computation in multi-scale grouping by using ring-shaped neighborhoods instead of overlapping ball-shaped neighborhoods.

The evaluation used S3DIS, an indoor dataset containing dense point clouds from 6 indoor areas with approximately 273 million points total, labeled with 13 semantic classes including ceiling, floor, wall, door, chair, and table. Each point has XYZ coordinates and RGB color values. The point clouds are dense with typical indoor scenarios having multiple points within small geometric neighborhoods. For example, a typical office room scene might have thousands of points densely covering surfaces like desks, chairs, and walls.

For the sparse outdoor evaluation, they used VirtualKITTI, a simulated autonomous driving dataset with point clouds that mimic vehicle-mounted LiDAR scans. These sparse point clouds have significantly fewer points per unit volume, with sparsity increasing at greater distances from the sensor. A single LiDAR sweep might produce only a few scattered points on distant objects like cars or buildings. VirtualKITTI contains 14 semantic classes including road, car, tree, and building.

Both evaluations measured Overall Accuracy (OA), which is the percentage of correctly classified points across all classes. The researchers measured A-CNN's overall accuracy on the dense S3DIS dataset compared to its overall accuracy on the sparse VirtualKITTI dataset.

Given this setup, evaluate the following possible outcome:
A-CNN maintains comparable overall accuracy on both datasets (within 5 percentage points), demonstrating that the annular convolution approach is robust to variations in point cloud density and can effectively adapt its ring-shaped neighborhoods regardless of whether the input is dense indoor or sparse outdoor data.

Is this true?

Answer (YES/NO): NO